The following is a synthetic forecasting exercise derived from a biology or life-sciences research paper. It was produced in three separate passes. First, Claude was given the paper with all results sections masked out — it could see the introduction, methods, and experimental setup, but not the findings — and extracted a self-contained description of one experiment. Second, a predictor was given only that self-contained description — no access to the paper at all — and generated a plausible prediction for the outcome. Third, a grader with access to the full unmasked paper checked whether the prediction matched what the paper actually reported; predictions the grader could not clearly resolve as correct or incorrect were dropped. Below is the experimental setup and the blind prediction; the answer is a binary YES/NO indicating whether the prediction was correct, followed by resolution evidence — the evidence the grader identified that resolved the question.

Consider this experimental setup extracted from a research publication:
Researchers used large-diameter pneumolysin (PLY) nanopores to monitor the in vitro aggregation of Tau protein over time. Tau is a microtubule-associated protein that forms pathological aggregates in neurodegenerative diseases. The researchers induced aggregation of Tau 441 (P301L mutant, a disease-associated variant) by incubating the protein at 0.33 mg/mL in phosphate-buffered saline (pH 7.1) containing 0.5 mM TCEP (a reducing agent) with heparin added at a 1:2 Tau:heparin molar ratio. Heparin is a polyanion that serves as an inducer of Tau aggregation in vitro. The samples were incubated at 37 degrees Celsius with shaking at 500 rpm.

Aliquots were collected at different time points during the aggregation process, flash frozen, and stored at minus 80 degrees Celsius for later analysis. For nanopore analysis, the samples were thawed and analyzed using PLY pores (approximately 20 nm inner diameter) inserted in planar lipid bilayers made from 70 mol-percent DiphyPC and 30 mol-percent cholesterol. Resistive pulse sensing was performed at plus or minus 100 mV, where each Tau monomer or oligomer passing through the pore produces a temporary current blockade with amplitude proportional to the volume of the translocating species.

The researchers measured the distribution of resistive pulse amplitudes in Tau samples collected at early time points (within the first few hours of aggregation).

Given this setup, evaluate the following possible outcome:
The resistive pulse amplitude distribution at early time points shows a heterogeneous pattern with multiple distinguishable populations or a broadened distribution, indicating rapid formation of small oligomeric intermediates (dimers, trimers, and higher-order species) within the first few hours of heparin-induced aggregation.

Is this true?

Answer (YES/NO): YES